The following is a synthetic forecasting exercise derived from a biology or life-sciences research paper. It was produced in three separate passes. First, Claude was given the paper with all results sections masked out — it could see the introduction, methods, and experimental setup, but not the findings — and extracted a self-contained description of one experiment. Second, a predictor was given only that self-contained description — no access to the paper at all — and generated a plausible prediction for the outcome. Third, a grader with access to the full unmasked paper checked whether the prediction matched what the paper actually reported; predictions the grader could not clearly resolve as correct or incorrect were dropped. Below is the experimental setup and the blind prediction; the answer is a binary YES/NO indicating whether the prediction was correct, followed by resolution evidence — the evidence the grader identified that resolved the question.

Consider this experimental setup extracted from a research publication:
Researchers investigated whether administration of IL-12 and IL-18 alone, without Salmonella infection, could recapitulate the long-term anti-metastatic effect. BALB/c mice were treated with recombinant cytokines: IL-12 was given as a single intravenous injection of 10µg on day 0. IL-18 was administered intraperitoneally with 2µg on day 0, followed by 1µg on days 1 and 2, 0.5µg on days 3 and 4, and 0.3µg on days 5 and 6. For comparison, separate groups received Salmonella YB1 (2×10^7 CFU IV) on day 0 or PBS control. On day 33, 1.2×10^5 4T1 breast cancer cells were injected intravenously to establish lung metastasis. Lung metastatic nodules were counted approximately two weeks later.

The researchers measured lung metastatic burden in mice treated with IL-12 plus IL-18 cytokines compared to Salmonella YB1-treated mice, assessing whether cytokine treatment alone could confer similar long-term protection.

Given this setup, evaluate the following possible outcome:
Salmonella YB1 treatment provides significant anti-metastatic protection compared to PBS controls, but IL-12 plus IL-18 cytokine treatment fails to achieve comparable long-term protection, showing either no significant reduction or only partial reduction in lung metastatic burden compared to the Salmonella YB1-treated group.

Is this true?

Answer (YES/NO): YES